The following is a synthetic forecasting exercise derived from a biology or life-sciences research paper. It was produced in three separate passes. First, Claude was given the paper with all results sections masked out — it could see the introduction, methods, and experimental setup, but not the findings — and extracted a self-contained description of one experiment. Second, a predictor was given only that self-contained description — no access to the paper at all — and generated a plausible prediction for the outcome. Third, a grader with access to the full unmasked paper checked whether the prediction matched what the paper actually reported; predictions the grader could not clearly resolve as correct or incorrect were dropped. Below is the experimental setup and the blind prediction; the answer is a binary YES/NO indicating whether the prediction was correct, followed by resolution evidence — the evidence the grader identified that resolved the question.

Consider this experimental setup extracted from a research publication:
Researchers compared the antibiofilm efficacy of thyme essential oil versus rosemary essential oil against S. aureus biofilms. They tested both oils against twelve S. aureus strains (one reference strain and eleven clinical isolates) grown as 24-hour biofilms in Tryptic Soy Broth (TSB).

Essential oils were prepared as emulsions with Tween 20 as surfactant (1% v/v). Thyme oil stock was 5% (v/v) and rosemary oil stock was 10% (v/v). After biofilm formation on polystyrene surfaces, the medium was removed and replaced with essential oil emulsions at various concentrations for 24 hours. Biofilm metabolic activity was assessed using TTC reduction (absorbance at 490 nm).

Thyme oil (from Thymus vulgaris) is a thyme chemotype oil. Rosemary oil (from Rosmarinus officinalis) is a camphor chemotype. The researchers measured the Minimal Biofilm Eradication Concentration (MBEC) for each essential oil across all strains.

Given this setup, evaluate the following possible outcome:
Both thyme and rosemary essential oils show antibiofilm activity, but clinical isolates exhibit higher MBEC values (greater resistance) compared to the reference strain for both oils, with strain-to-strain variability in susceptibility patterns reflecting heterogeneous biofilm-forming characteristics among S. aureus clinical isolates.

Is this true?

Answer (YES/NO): NO